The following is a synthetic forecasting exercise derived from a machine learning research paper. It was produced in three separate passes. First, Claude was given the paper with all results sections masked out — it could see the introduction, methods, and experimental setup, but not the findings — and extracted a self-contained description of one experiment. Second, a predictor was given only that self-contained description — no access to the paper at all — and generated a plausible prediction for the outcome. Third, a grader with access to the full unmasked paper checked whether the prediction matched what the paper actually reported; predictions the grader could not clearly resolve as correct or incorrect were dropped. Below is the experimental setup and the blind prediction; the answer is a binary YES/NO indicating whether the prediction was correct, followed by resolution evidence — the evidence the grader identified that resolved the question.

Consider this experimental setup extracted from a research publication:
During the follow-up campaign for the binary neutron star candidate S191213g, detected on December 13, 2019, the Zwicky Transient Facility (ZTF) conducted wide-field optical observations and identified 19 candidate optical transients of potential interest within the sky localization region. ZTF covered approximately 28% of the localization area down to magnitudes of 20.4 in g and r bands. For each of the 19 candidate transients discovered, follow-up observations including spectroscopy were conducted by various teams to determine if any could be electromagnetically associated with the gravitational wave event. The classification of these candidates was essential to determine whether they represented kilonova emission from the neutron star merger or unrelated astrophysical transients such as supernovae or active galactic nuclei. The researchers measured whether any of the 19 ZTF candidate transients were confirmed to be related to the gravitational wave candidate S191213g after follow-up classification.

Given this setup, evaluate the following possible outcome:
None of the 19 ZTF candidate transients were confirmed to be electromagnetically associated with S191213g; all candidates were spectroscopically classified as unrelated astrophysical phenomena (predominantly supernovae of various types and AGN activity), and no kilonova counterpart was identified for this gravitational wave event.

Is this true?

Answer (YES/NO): YES